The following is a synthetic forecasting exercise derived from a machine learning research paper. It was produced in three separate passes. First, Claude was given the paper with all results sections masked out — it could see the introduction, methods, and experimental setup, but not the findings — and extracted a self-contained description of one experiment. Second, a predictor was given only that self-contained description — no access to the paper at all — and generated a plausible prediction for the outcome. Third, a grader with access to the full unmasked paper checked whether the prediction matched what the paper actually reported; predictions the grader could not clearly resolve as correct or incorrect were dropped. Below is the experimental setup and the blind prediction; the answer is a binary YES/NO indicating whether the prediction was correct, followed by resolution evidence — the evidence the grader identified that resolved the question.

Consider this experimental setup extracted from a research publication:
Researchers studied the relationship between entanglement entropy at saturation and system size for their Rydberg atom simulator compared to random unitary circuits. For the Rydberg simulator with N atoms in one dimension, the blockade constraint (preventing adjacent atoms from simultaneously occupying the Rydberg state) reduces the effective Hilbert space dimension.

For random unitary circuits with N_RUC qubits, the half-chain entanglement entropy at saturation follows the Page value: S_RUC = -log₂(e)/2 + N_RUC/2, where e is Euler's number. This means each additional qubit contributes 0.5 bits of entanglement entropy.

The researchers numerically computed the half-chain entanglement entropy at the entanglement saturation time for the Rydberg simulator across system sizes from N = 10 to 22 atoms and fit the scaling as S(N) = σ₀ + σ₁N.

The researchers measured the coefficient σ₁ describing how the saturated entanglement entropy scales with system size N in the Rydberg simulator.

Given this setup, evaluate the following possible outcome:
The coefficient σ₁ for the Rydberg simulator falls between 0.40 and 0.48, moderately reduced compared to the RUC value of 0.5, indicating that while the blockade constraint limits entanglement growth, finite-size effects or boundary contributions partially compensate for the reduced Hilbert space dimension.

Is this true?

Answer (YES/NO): NO